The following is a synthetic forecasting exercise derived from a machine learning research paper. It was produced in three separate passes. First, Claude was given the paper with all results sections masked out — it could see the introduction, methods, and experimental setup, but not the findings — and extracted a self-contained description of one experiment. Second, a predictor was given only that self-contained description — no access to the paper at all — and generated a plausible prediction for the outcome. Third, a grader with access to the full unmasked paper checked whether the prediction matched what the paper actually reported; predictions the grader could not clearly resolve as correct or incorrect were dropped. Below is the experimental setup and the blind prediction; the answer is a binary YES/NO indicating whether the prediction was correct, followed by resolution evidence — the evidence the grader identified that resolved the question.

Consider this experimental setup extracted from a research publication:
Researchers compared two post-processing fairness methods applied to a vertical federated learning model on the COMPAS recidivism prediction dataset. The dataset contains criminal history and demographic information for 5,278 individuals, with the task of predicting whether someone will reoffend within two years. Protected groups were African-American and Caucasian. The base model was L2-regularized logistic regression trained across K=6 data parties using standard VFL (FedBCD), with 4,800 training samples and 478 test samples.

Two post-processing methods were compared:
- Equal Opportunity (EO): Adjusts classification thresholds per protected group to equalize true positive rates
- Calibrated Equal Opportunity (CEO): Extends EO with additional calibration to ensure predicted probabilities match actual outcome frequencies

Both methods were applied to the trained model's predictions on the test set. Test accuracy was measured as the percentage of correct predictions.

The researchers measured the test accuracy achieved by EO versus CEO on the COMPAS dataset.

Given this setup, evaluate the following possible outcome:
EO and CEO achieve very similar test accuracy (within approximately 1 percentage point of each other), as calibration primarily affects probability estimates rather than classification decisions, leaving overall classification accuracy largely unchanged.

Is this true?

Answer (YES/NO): YES